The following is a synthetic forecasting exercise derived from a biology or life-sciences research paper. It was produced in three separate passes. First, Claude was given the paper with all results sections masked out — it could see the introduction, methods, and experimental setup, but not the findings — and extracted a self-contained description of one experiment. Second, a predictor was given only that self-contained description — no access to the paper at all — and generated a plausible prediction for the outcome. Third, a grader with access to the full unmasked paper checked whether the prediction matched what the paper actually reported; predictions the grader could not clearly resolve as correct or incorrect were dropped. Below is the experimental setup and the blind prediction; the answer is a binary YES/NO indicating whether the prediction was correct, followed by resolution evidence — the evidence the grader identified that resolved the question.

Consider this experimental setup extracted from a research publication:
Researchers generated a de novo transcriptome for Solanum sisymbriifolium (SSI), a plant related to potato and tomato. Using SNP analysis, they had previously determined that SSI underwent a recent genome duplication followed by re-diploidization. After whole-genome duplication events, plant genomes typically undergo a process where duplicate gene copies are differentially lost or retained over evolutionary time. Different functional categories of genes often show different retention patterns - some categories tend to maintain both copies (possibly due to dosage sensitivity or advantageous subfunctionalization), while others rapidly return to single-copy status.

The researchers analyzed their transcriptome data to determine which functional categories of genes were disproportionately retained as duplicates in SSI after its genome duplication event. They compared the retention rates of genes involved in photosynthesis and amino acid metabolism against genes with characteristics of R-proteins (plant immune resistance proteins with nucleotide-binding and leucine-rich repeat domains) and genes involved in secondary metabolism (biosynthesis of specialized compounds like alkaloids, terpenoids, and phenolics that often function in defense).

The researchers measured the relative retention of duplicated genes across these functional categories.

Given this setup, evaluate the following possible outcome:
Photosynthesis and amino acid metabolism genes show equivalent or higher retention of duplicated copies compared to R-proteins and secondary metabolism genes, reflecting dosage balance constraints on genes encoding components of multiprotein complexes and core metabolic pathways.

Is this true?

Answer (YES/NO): YES